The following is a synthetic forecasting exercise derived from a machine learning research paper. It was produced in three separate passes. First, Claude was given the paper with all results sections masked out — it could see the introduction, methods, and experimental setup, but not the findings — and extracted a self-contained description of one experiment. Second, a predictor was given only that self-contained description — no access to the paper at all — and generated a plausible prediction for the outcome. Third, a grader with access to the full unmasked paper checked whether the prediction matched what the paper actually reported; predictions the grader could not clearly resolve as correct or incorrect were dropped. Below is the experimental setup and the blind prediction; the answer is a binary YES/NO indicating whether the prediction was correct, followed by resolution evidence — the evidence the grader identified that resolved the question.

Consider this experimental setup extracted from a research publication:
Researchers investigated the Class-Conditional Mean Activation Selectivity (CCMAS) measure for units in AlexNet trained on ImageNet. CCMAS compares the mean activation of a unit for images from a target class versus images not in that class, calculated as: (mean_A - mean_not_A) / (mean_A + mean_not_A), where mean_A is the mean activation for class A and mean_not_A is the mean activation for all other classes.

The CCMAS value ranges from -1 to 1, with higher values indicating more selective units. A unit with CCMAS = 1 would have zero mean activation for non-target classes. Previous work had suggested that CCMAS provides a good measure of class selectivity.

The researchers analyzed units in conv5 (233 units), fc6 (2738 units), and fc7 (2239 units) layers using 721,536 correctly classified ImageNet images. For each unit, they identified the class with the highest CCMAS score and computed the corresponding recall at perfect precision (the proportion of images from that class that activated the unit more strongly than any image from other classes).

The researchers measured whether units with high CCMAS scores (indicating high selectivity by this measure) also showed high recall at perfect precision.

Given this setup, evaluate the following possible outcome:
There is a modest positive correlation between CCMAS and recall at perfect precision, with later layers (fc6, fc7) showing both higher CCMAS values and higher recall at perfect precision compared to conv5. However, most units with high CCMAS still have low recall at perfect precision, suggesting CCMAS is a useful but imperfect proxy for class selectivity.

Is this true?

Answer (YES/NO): NO